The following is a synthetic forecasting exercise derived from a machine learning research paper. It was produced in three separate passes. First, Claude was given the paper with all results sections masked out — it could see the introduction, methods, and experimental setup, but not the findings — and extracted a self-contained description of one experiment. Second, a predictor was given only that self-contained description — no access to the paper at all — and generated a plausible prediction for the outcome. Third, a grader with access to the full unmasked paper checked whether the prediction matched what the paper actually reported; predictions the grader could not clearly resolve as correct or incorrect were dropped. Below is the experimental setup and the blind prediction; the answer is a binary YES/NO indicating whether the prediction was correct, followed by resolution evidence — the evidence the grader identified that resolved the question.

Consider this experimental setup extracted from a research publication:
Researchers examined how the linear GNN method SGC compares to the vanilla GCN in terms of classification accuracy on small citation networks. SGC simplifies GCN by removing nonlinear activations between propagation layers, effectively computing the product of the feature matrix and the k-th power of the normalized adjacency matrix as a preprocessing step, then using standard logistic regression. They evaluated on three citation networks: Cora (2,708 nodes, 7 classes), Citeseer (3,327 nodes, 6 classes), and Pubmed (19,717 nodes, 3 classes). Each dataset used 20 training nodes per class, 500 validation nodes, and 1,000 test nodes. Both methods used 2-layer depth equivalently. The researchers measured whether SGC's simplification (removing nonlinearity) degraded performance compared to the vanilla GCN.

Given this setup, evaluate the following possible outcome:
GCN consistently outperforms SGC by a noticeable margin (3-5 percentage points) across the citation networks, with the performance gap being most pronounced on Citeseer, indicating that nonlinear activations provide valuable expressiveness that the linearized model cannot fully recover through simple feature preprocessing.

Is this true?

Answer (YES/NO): NO